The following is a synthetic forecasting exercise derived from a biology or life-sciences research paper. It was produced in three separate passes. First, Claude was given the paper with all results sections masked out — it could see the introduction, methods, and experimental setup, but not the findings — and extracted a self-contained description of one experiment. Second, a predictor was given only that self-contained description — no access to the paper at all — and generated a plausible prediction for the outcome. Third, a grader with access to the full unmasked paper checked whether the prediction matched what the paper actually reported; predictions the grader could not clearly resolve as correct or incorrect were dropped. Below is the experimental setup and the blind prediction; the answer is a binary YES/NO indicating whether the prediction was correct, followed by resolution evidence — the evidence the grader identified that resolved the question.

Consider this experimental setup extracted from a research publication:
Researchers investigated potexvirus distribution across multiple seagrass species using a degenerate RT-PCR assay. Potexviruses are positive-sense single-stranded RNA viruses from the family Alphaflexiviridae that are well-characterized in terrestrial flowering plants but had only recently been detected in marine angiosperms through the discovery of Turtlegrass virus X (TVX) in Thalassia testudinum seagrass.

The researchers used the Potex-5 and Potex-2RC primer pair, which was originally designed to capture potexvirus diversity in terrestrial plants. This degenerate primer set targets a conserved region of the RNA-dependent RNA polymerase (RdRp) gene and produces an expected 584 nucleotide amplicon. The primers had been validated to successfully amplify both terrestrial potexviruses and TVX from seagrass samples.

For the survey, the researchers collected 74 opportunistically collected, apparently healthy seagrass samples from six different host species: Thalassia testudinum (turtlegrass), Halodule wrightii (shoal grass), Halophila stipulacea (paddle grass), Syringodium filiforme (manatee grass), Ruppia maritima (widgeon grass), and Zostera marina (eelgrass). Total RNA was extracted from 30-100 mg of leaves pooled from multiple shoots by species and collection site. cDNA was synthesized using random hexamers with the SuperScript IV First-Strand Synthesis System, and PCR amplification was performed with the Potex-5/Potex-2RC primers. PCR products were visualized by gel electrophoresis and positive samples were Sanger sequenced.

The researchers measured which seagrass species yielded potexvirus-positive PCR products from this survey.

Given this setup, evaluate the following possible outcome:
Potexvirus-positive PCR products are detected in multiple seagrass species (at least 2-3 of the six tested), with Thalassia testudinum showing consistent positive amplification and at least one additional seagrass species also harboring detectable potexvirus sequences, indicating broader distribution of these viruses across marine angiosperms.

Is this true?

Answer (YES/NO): NO